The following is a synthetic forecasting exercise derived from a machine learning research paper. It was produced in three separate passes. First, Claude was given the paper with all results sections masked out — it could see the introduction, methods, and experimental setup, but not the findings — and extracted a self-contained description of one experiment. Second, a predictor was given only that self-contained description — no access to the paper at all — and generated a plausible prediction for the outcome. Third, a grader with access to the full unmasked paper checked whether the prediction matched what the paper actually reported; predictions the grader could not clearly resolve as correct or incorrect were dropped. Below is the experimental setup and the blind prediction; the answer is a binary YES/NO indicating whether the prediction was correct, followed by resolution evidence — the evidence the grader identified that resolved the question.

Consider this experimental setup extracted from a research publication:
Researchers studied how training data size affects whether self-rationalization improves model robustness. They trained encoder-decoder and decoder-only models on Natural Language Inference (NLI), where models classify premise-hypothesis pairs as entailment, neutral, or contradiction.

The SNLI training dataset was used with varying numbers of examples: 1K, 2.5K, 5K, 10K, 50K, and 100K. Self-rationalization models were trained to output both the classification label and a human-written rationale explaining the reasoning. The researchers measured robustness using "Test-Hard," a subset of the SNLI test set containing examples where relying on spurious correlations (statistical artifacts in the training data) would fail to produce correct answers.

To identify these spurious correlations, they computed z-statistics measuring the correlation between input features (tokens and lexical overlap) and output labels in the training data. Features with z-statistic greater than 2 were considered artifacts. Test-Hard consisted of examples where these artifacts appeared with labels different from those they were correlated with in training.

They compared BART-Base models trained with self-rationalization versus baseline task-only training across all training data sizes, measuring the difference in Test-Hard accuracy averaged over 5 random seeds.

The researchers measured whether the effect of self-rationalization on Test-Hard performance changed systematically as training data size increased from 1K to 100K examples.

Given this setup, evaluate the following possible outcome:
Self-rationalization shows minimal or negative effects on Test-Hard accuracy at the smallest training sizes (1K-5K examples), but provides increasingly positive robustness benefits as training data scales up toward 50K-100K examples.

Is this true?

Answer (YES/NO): NO